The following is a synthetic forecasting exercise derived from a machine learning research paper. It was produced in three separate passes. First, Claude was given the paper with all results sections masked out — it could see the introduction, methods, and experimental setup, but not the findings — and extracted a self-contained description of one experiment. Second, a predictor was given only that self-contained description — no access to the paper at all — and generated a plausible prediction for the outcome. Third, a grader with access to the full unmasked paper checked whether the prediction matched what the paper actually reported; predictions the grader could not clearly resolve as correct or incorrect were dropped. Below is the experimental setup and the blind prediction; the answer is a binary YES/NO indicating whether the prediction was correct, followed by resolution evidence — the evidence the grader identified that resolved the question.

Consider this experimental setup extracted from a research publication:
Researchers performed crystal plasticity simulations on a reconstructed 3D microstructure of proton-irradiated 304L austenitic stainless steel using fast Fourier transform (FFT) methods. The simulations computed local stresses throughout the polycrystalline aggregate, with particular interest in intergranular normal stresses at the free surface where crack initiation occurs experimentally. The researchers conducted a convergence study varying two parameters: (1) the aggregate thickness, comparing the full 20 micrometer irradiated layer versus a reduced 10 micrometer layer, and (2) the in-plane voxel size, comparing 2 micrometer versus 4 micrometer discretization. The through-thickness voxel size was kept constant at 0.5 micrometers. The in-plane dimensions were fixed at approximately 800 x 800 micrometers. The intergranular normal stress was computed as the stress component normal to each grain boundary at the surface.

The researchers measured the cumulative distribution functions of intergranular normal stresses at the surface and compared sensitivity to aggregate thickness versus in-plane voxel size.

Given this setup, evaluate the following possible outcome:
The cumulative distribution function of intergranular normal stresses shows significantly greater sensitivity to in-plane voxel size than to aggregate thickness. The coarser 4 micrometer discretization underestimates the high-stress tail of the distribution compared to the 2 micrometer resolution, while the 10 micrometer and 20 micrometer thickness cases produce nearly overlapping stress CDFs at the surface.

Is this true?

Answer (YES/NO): NO